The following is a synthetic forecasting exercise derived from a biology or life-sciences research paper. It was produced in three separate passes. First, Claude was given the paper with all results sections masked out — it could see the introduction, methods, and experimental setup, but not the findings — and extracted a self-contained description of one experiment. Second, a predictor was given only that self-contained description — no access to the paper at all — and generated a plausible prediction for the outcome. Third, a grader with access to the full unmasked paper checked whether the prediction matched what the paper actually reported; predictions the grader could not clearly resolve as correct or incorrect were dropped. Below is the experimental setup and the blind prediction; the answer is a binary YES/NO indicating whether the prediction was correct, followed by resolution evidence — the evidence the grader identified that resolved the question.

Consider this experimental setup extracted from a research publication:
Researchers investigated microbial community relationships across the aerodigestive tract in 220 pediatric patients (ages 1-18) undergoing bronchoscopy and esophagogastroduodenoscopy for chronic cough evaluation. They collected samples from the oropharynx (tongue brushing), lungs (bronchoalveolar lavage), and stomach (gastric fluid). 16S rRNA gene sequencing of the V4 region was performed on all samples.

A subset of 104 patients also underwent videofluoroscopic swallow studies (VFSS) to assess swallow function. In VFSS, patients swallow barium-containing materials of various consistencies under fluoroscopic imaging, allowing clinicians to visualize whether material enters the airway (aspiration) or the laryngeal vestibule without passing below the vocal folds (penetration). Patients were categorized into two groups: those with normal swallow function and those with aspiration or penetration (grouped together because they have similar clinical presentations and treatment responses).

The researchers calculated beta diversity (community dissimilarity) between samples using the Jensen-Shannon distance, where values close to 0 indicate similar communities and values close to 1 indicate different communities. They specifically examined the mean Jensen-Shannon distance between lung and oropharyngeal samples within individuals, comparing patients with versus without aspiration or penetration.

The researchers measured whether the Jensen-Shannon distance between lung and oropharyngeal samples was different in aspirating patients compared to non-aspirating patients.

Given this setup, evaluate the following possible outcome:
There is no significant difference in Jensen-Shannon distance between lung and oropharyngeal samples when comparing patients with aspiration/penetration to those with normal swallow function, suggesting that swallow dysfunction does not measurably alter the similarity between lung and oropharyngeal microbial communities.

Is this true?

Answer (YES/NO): NO